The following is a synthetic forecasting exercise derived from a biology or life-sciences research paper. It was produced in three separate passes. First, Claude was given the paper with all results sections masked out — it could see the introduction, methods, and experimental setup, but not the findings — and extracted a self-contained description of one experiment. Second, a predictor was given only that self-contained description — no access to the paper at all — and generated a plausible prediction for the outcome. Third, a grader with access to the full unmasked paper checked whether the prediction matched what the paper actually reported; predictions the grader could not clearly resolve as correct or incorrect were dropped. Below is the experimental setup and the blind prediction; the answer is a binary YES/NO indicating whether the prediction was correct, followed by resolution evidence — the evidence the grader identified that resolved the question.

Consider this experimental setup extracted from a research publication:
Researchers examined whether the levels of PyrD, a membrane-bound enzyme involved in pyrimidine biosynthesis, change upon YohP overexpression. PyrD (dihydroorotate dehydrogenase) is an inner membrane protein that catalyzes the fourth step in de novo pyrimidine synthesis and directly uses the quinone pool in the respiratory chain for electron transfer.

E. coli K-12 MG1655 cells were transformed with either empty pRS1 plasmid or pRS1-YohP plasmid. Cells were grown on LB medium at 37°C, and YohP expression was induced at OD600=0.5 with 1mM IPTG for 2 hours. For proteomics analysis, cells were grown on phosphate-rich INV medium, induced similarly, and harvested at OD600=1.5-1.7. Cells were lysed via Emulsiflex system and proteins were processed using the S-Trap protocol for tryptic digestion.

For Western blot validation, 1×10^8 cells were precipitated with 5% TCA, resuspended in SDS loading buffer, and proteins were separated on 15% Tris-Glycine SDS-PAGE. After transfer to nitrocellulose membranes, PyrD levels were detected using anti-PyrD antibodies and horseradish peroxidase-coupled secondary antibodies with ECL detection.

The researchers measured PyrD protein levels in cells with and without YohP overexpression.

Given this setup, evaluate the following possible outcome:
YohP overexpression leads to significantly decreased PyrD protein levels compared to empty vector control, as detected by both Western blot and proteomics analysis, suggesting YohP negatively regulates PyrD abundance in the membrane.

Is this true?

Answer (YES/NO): YES